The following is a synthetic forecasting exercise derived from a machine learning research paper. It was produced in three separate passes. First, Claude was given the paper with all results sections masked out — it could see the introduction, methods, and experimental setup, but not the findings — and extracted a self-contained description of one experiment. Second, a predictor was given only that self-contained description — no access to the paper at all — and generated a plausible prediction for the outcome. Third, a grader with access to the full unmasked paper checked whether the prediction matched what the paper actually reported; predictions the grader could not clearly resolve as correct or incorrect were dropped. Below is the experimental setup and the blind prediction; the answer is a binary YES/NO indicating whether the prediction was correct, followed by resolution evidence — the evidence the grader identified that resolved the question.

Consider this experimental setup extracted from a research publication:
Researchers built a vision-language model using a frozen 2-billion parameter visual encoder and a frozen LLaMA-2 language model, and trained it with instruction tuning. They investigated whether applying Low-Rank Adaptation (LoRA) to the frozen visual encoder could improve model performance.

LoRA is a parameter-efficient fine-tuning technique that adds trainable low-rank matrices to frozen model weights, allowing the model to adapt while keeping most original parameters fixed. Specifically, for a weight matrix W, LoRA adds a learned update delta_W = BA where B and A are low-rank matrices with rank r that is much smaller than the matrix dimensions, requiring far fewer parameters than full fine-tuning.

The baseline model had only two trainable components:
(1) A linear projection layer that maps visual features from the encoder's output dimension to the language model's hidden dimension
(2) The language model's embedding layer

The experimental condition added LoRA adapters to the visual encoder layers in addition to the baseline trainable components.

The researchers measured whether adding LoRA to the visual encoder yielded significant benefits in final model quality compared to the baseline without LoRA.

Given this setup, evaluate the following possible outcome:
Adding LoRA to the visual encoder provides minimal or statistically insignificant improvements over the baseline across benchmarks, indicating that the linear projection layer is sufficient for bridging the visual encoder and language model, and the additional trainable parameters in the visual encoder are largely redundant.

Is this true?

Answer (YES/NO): YES